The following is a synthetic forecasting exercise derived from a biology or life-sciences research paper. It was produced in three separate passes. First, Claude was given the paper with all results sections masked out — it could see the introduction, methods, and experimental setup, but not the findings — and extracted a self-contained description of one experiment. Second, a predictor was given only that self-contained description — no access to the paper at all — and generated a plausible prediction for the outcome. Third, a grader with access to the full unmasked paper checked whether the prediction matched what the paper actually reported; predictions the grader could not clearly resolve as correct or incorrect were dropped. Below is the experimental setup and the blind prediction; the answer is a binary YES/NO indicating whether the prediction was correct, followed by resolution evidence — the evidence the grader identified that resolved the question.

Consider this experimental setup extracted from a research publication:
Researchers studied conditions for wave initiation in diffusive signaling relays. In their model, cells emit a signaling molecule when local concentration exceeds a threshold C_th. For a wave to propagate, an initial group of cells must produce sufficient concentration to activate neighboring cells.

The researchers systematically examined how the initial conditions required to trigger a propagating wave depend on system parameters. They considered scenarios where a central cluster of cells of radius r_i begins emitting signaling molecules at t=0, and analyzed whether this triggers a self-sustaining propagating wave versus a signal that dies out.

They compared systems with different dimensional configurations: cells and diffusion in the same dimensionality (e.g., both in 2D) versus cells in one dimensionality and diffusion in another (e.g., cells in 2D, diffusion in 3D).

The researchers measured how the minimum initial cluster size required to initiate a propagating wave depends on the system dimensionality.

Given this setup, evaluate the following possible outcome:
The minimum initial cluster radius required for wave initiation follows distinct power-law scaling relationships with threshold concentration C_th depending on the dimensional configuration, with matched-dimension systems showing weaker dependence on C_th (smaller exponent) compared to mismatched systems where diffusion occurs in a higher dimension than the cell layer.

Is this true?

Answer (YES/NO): NO